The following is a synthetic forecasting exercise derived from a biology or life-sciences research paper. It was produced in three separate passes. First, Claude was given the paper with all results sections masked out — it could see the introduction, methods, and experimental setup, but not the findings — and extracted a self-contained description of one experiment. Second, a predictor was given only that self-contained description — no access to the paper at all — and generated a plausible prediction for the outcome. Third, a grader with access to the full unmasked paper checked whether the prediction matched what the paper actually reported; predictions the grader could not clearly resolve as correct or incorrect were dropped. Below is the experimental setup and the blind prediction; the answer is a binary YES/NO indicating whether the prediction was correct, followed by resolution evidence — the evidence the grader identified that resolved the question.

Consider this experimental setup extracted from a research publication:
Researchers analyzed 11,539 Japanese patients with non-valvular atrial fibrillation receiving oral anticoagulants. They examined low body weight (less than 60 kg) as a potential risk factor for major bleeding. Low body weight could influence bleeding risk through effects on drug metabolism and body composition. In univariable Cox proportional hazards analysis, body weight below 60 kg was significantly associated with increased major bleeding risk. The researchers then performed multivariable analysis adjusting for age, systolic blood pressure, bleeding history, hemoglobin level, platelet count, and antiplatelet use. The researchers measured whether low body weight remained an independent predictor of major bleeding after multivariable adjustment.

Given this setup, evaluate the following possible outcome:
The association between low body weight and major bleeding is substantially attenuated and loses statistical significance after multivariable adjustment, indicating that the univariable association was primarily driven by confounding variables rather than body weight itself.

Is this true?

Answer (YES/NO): YES